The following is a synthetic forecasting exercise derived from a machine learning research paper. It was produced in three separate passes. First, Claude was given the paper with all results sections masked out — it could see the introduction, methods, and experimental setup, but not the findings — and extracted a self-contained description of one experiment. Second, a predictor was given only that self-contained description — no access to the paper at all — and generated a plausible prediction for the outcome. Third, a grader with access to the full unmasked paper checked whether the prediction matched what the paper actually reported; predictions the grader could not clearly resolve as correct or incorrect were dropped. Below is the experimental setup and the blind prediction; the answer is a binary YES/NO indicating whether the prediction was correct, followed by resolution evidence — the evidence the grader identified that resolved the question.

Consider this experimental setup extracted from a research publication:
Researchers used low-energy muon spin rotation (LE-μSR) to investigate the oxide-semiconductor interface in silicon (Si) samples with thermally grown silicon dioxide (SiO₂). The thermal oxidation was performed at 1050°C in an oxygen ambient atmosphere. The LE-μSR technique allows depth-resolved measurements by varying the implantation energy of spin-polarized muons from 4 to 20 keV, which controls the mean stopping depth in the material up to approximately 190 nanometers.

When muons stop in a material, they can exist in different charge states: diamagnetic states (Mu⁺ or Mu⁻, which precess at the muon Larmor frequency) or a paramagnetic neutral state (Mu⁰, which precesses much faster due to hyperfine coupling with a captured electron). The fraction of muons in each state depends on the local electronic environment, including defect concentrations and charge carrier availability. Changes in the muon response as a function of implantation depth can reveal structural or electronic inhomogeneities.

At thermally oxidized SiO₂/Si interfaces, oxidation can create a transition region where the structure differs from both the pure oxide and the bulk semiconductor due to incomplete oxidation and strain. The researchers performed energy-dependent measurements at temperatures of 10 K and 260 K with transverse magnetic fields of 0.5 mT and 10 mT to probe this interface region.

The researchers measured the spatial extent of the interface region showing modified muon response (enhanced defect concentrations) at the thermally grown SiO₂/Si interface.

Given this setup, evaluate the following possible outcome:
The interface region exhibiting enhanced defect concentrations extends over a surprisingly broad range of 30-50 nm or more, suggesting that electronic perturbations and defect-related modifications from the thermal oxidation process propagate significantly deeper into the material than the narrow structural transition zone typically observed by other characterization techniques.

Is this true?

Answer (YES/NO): NO